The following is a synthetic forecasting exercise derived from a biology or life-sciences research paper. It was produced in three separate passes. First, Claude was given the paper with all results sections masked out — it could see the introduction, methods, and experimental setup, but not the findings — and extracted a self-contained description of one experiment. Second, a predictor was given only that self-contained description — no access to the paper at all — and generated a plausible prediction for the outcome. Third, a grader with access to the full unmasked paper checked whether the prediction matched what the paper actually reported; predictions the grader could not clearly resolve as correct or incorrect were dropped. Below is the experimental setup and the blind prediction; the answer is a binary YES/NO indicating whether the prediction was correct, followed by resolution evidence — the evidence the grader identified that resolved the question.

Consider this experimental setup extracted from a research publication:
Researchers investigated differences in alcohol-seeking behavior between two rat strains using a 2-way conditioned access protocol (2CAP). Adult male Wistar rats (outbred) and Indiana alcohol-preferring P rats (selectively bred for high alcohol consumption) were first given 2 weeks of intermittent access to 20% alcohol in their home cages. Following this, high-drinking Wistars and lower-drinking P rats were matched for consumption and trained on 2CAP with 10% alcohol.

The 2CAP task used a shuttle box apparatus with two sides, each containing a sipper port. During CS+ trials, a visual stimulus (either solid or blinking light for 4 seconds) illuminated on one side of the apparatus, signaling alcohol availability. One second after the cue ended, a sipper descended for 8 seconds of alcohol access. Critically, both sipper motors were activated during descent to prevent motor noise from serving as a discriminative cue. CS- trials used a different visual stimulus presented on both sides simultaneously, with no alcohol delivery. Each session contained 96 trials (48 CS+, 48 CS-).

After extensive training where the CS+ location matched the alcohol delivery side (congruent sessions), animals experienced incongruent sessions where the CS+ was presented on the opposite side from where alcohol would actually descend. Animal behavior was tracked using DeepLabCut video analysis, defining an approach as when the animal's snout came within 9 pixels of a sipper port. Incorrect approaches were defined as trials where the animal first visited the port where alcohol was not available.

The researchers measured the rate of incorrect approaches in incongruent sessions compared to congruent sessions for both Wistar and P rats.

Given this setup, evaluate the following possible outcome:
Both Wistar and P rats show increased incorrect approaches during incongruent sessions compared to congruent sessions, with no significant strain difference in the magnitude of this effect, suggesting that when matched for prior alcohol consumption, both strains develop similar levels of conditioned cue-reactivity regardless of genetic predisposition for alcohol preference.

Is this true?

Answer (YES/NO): NO